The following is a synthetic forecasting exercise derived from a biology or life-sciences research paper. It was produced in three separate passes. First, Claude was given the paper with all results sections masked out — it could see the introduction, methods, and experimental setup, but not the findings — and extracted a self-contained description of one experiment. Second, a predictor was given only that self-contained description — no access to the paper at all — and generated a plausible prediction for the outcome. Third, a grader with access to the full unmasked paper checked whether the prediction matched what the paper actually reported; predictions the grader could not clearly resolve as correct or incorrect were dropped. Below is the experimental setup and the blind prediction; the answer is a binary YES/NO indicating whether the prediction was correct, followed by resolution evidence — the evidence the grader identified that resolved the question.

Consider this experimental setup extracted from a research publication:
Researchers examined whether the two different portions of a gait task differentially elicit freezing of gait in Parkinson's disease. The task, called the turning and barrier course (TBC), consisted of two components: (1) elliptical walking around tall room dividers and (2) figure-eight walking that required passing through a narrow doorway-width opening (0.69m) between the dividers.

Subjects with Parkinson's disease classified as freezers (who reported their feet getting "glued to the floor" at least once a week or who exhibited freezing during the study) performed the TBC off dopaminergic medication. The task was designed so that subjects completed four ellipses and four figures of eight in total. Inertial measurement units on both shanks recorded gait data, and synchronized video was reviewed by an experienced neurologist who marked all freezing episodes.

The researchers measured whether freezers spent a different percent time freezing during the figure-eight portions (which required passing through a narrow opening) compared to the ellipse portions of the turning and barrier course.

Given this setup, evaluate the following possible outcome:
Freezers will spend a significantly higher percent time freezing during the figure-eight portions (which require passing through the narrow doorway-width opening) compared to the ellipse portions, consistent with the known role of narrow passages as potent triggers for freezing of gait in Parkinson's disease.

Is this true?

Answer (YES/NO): YES